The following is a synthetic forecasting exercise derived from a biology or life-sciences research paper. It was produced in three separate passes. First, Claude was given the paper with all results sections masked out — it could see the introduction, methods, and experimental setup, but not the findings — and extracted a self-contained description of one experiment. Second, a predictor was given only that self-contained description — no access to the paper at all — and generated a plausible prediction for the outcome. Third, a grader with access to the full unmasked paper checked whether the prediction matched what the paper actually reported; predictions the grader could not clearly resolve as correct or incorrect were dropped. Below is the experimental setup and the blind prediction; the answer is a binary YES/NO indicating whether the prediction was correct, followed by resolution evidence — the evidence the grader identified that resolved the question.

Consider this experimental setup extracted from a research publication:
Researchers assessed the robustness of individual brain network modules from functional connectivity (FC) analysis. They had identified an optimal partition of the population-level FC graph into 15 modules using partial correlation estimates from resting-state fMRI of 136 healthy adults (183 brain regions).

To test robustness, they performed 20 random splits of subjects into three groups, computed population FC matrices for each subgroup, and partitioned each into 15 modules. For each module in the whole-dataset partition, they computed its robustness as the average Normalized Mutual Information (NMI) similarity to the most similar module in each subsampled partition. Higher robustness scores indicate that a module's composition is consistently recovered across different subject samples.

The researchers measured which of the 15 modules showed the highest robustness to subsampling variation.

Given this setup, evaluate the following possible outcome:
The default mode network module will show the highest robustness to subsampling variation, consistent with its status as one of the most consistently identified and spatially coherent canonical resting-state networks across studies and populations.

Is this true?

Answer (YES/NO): NO